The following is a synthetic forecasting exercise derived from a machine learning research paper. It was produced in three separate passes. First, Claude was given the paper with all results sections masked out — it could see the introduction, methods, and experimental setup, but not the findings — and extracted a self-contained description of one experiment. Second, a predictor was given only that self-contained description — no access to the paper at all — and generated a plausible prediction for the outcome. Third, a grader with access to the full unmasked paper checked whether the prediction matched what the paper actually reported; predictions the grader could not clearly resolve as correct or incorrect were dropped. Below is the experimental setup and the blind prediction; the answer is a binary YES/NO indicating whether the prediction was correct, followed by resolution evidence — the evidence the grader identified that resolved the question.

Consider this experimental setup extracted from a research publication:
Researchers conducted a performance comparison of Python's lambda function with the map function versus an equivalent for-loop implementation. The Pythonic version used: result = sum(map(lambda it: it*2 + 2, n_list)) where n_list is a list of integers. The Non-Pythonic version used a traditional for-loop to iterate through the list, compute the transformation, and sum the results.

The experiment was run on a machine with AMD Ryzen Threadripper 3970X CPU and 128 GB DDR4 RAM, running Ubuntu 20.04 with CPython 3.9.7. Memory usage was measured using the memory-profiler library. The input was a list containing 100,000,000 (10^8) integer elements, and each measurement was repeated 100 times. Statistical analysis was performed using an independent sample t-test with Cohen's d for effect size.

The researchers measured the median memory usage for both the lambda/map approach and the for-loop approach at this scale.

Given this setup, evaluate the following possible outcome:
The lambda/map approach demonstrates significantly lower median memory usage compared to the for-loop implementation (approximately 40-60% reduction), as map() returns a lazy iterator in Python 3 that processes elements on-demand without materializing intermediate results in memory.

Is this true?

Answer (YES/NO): NO